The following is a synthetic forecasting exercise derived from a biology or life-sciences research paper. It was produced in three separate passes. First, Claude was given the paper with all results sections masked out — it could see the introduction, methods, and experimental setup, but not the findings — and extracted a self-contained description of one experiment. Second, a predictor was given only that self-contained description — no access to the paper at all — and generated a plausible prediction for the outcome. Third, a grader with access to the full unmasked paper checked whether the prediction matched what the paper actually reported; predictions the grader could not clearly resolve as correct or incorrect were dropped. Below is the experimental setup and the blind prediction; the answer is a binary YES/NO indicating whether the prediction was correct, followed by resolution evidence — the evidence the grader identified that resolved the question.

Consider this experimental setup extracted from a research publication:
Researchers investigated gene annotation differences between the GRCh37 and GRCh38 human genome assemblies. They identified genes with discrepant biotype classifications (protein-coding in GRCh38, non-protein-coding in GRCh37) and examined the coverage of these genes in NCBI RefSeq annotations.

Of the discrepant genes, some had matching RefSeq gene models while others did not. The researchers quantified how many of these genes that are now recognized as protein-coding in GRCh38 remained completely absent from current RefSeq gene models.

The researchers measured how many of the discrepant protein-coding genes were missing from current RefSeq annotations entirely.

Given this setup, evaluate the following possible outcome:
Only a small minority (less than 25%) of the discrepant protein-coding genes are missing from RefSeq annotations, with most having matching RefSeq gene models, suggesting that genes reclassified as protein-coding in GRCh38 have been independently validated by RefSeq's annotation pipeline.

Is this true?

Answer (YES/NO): NO